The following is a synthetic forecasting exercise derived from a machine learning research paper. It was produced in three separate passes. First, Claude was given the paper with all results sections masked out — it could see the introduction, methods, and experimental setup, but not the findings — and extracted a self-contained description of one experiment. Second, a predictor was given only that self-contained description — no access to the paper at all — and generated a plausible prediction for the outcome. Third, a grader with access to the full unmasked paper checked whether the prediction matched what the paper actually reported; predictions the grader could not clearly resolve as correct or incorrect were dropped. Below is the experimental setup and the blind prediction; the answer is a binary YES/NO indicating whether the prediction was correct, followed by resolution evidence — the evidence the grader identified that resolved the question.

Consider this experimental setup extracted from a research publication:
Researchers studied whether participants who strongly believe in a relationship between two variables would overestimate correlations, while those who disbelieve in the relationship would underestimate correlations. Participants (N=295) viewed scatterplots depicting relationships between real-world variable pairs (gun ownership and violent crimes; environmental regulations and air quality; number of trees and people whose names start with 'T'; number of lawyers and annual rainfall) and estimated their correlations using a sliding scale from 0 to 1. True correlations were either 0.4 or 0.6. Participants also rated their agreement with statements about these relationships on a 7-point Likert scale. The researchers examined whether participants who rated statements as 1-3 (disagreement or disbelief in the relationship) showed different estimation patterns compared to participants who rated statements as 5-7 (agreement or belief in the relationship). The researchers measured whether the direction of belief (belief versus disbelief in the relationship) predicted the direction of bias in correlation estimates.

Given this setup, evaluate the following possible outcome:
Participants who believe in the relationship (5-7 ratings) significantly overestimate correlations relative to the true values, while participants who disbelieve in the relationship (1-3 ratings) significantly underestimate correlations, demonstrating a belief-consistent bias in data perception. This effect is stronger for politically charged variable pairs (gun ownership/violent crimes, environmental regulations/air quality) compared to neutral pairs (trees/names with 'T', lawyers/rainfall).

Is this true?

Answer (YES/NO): NO